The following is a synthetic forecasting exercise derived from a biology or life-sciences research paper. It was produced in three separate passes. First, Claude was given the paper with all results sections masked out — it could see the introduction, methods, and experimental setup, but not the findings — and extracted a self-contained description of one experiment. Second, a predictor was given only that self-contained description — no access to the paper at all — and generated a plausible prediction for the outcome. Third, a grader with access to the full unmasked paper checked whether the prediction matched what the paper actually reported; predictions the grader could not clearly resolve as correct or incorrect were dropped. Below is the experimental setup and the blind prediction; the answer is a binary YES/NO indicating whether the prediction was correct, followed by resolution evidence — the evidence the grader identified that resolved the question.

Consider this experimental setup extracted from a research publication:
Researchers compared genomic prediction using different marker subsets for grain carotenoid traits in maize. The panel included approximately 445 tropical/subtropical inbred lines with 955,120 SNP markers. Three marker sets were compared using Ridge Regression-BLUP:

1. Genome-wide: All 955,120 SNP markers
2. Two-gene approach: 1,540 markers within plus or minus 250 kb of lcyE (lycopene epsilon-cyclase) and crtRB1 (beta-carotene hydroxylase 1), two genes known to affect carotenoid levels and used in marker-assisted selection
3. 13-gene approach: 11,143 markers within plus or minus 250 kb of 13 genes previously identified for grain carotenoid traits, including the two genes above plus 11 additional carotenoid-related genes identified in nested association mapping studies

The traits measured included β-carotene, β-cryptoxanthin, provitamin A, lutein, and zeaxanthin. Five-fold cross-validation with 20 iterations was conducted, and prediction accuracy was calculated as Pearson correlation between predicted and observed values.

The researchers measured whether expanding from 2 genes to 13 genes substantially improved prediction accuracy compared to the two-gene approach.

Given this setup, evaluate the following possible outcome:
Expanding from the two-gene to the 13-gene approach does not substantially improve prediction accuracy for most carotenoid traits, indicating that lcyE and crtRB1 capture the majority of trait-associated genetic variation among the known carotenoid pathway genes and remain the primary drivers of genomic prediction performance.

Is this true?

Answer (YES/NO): NO